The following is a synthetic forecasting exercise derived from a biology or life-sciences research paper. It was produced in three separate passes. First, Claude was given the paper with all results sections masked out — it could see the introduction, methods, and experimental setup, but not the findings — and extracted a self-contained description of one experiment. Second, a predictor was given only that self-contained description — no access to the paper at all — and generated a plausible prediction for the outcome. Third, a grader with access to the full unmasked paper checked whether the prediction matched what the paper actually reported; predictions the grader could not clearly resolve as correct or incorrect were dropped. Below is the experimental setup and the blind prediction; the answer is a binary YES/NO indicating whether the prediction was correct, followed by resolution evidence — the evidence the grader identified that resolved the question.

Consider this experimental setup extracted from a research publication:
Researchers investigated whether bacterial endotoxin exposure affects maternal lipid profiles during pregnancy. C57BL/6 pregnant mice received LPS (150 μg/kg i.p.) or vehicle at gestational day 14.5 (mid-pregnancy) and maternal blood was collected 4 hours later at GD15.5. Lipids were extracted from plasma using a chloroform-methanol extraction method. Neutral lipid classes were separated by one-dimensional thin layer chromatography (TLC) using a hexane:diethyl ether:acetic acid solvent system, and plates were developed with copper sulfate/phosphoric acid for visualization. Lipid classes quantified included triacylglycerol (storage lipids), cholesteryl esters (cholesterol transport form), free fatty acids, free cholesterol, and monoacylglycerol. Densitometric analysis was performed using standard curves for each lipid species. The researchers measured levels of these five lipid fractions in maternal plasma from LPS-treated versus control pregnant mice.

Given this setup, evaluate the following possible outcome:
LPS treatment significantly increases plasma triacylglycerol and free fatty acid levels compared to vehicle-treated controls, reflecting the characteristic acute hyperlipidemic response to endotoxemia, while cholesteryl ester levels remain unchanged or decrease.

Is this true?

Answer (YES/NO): NO